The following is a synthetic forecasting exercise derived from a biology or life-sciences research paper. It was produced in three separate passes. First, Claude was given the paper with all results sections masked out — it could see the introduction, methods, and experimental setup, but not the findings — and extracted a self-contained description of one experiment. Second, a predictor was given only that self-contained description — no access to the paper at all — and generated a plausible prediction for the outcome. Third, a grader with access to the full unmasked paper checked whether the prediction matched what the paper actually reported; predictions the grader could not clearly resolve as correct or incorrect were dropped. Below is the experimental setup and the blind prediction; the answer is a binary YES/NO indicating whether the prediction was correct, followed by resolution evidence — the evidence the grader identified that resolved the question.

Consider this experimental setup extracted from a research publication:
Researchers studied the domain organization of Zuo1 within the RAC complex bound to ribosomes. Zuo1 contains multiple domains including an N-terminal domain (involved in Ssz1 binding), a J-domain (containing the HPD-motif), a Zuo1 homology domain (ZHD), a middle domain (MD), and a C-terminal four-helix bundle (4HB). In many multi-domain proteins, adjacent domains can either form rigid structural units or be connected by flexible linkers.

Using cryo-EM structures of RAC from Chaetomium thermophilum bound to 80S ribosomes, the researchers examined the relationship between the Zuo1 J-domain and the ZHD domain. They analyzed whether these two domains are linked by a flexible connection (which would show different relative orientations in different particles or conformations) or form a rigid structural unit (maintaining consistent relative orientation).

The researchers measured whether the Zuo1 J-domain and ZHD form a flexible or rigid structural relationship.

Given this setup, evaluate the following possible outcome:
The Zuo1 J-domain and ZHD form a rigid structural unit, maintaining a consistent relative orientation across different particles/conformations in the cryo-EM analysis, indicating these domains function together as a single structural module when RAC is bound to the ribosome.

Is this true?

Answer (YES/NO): YES